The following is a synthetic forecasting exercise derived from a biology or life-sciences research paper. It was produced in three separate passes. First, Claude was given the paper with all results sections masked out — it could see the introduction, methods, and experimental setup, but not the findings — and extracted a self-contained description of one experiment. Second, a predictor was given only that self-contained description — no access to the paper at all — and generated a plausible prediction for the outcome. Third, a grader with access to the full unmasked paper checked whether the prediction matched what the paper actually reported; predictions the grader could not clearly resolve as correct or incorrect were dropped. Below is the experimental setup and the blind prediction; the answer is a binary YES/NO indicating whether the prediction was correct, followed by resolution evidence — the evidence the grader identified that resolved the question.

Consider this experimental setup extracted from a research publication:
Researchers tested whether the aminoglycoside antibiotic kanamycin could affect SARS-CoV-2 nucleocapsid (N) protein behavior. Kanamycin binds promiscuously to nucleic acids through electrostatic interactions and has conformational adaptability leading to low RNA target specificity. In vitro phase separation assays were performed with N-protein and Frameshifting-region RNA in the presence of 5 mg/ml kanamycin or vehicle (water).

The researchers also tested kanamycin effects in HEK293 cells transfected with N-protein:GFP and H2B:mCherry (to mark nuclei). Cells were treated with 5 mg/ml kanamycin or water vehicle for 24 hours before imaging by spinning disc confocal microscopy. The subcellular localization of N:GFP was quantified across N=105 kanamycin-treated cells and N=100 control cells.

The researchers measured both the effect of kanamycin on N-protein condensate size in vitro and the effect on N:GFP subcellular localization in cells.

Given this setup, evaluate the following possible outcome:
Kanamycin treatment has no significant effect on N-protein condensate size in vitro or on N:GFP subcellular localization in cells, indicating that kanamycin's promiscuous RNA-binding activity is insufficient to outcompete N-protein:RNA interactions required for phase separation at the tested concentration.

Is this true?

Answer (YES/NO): NO